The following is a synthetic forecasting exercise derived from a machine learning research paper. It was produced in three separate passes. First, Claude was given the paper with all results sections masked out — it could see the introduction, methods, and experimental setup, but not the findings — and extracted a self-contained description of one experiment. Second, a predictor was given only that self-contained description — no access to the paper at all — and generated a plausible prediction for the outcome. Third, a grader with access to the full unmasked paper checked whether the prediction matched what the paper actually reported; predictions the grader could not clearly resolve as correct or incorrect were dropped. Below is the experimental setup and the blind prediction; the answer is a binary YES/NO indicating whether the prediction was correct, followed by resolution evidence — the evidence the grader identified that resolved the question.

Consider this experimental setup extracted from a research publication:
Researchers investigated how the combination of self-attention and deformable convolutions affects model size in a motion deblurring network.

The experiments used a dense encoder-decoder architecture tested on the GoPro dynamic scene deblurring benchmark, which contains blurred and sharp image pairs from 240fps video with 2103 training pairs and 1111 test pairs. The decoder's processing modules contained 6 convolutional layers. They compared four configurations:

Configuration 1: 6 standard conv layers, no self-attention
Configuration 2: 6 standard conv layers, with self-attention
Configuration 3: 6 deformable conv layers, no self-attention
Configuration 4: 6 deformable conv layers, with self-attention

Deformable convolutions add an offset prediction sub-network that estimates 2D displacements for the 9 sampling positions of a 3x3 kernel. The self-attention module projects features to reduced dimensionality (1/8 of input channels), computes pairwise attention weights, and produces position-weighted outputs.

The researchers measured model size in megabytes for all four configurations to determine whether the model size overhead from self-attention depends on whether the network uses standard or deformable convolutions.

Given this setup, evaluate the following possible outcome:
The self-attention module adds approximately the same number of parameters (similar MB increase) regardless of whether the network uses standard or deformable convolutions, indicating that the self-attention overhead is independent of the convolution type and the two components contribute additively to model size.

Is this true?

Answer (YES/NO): NO